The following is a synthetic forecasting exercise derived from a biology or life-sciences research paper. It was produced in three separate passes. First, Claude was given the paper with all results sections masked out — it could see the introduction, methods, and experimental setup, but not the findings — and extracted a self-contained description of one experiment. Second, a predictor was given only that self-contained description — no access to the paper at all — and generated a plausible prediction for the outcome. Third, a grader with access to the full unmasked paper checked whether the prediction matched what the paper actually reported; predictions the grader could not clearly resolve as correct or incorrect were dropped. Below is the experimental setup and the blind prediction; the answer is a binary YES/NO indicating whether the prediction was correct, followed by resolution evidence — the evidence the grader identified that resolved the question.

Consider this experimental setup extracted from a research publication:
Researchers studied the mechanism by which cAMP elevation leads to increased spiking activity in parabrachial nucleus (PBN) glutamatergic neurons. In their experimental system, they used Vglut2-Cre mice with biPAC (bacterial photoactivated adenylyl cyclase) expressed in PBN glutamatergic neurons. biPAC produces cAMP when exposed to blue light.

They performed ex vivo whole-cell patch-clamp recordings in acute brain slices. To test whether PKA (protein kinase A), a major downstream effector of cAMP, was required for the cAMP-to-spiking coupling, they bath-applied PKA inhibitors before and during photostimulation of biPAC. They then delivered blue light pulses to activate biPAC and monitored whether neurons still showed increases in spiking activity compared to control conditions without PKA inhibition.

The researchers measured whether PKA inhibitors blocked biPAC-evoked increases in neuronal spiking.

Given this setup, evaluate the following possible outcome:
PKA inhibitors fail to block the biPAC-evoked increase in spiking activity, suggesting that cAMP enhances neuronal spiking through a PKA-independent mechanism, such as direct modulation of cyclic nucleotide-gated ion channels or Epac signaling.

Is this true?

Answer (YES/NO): NO